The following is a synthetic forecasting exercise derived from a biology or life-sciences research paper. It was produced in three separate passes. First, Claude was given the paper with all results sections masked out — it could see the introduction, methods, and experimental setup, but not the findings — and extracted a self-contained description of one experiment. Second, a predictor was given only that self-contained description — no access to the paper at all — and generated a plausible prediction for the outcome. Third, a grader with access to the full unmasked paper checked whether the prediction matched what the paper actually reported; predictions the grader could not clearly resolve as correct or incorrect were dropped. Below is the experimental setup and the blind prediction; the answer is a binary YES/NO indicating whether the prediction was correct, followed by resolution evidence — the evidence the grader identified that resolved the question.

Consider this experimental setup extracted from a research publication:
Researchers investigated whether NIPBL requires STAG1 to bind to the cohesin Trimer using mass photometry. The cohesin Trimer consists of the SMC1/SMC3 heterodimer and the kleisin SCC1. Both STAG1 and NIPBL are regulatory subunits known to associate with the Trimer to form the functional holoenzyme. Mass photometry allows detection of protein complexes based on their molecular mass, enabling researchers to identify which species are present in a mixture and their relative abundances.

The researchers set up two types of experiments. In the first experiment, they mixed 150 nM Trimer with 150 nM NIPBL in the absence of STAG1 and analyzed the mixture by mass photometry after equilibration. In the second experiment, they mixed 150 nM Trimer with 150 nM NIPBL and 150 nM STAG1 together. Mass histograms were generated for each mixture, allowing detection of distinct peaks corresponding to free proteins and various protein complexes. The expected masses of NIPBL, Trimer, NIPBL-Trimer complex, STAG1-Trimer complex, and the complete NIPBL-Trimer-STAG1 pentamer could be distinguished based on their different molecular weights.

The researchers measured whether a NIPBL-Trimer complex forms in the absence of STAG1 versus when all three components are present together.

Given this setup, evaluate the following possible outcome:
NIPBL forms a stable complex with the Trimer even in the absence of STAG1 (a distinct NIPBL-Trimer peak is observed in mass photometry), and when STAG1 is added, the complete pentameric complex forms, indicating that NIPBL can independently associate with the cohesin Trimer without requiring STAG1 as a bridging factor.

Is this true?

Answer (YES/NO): YES